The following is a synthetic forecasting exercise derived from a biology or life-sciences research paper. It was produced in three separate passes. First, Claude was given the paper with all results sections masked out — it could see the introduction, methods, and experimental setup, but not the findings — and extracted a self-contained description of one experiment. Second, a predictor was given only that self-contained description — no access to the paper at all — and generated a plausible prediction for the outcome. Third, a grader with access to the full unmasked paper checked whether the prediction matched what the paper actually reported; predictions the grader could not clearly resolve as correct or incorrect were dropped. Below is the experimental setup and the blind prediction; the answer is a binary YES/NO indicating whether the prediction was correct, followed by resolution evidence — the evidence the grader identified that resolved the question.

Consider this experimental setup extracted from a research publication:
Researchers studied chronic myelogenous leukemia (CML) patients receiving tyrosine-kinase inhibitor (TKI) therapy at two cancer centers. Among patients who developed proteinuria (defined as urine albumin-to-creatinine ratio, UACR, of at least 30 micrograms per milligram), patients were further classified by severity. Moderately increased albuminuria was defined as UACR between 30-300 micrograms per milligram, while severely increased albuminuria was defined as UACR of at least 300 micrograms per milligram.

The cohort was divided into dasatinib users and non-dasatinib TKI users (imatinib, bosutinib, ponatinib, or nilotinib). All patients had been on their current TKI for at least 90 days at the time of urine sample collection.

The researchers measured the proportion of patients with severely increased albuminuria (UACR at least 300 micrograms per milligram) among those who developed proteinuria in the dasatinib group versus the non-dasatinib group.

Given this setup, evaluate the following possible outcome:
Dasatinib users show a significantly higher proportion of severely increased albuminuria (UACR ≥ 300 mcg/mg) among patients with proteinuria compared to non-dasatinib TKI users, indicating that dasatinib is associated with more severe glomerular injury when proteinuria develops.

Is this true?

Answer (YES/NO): YES